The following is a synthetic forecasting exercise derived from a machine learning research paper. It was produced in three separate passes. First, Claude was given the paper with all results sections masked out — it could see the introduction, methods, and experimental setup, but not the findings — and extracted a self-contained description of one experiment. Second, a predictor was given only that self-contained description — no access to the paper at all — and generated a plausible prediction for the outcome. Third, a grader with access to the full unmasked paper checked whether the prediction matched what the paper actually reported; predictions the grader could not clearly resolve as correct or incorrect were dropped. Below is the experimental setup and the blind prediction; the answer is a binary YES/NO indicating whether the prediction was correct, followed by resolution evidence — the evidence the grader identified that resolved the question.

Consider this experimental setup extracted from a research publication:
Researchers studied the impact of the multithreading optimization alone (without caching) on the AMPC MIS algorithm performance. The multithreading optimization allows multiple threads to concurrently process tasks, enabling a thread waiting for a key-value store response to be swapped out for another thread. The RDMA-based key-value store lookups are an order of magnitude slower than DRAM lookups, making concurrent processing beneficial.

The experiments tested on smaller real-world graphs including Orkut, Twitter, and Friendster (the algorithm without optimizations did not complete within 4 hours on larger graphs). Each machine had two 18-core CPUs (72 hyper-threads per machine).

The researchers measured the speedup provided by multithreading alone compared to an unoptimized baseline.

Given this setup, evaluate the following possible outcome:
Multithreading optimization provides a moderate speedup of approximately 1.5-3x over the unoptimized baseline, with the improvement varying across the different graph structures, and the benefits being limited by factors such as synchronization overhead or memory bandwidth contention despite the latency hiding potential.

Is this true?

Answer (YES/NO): NO